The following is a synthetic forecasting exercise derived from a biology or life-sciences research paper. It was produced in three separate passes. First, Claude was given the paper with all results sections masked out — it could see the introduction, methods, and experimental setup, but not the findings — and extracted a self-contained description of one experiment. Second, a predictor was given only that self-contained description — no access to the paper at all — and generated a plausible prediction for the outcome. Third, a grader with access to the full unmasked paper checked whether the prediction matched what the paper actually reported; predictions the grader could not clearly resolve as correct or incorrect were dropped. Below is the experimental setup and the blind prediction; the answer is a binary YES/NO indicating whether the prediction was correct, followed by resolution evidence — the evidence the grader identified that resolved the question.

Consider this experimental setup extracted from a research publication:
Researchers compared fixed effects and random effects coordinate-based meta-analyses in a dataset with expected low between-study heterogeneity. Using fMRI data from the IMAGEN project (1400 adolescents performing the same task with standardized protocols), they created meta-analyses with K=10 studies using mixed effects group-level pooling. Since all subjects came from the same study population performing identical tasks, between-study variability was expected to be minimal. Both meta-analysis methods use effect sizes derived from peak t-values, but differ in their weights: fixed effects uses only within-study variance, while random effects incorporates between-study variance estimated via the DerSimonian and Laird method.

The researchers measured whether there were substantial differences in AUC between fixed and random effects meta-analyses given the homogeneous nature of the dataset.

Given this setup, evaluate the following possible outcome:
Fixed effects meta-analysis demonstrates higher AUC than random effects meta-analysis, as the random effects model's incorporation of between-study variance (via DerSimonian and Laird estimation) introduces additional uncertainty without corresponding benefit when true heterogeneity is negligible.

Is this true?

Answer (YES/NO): NO